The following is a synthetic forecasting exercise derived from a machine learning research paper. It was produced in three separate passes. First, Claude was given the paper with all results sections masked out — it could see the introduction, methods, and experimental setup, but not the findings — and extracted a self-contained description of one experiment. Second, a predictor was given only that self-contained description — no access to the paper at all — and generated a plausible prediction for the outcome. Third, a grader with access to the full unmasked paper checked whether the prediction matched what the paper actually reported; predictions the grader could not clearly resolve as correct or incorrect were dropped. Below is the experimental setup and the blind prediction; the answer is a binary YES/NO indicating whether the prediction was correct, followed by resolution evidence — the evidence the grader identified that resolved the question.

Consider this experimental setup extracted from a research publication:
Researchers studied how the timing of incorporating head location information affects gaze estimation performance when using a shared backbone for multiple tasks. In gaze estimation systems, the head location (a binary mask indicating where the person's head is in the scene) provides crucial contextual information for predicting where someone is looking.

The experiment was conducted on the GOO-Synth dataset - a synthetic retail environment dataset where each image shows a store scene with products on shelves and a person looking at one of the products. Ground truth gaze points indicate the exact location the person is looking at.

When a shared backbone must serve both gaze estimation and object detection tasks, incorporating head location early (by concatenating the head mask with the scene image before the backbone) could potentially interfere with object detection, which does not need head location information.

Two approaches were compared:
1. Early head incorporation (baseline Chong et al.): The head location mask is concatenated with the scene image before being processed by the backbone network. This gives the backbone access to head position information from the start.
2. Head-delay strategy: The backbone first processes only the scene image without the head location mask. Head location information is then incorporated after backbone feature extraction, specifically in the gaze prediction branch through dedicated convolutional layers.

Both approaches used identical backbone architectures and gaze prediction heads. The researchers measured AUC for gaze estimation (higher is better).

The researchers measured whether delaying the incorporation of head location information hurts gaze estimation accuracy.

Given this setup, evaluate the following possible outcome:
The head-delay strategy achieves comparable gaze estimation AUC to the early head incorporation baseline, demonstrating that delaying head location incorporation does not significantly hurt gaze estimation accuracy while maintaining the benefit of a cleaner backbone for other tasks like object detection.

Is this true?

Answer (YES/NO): YES